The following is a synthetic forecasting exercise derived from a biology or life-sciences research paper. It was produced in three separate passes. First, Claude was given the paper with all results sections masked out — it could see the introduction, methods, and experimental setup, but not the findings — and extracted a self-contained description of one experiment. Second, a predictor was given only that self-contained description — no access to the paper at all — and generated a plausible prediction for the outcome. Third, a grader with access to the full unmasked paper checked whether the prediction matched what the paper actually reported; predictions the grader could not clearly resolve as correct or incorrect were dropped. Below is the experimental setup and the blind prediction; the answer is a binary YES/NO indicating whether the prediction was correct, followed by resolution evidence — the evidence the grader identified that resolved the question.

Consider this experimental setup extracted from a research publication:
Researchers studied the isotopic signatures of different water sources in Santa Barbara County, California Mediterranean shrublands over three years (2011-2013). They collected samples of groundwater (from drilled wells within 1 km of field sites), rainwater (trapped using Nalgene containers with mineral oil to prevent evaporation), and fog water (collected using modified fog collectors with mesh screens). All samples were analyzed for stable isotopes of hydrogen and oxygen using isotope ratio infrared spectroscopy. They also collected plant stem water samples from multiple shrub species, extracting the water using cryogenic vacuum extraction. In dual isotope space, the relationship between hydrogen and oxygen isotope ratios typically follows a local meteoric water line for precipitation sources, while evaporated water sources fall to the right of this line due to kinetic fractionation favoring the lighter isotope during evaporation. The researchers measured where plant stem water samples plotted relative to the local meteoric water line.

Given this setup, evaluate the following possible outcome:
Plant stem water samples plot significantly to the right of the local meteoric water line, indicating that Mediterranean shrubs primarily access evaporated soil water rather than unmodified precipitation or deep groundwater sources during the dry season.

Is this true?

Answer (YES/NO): YES